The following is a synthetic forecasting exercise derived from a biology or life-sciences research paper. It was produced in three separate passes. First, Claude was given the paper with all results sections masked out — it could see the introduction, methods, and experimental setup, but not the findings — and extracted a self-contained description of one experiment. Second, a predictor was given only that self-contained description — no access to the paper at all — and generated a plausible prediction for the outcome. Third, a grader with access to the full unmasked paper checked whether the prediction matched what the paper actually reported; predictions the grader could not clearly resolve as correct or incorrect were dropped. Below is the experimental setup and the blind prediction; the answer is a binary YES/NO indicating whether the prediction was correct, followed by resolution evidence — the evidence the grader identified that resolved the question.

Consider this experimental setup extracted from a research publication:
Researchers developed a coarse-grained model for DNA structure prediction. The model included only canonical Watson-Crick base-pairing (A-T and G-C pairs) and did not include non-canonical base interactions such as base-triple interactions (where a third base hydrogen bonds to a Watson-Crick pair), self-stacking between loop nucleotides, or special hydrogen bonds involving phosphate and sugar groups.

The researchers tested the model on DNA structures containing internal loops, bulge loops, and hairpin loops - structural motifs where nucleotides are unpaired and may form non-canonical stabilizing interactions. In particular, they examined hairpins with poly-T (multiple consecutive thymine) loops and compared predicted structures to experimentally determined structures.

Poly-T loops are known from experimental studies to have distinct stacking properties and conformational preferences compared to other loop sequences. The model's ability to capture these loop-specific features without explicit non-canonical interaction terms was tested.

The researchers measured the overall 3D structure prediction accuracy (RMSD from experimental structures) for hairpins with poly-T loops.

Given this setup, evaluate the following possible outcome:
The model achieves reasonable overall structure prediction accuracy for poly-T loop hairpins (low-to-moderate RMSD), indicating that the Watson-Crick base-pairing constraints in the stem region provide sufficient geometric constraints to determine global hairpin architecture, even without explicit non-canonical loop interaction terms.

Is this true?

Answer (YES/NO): YES